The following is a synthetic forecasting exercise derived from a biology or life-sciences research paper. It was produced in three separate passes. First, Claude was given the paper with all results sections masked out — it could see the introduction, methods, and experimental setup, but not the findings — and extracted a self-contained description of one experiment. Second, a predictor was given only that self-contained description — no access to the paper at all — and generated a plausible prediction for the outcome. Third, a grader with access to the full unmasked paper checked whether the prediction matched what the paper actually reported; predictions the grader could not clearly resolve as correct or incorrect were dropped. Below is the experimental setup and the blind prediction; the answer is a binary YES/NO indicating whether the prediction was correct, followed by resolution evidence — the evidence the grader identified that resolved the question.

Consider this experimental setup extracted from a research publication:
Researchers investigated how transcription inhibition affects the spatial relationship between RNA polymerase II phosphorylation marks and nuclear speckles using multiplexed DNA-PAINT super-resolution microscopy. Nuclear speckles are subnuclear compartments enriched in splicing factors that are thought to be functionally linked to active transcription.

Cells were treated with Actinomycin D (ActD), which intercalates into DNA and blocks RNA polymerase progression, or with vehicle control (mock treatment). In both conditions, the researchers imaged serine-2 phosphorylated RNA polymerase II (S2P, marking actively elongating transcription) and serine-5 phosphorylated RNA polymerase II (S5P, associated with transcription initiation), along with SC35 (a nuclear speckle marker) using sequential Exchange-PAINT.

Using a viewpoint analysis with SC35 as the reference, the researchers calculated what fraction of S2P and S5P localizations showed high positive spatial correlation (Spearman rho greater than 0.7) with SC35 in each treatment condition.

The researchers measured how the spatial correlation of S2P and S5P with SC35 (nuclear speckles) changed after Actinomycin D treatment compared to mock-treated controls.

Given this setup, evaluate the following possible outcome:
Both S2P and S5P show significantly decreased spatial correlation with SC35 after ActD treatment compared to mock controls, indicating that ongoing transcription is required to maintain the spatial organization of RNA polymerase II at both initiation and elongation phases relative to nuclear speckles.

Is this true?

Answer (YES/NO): YES